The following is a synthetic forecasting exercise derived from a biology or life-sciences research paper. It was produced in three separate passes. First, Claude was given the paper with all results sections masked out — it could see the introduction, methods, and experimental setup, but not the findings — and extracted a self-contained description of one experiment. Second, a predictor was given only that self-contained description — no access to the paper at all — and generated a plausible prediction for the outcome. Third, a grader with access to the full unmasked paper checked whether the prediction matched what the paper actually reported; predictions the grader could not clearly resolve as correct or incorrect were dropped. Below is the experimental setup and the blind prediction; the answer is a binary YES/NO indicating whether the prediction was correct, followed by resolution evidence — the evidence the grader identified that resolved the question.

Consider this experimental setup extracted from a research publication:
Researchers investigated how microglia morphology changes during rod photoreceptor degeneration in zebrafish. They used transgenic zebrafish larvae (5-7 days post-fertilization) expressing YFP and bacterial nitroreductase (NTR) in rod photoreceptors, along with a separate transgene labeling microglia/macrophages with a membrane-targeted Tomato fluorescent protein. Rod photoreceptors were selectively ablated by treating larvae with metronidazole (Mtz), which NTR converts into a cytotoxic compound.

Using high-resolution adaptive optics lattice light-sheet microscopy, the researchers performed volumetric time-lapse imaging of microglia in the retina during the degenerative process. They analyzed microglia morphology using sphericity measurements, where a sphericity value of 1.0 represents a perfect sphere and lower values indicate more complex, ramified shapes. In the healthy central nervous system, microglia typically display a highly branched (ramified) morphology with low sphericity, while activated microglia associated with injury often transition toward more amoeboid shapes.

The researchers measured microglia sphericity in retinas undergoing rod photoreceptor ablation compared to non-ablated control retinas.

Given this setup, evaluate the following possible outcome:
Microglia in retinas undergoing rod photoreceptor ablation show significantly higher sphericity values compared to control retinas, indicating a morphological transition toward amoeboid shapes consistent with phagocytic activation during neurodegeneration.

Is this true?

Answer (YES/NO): YES